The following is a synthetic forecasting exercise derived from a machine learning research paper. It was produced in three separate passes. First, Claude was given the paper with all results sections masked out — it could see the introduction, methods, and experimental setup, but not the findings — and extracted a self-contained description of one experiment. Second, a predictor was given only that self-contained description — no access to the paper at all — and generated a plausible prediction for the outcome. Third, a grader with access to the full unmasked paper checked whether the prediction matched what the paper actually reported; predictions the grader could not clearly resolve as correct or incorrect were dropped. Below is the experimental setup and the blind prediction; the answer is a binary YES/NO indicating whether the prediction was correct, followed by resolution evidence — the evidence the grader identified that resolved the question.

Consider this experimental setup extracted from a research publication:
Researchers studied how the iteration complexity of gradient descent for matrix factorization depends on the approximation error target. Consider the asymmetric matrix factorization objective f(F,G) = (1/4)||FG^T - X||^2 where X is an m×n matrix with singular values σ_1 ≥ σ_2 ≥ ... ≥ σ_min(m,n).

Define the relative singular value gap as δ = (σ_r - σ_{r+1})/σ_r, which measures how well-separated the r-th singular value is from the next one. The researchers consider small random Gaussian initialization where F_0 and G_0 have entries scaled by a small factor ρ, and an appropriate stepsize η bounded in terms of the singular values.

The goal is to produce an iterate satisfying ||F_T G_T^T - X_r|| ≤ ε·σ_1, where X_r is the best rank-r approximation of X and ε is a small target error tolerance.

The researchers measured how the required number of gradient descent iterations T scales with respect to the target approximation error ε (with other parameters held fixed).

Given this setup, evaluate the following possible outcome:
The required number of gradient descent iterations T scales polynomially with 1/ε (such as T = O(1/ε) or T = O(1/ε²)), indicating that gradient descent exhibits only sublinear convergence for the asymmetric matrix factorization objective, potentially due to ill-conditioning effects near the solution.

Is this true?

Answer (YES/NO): NO